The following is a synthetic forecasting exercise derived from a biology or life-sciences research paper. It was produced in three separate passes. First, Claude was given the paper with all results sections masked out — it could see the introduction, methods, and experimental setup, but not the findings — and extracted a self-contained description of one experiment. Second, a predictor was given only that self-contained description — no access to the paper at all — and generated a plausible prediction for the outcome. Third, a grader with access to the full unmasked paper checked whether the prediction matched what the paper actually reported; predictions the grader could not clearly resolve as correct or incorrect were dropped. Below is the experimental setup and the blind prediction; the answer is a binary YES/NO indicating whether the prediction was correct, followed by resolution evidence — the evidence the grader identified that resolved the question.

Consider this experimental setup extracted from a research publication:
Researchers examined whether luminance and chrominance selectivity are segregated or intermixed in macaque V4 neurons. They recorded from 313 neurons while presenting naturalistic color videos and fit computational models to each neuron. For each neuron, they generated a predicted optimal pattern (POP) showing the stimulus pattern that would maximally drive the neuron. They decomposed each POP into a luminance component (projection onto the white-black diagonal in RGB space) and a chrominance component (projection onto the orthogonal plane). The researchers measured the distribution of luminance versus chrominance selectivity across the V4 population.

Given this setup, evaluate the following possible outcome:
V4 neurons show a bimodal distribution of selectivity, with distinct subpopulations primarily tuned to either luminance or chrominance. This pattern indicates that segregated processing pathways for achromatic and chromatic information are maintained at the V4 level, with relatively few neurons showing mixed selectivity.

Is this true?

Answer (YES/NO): NO